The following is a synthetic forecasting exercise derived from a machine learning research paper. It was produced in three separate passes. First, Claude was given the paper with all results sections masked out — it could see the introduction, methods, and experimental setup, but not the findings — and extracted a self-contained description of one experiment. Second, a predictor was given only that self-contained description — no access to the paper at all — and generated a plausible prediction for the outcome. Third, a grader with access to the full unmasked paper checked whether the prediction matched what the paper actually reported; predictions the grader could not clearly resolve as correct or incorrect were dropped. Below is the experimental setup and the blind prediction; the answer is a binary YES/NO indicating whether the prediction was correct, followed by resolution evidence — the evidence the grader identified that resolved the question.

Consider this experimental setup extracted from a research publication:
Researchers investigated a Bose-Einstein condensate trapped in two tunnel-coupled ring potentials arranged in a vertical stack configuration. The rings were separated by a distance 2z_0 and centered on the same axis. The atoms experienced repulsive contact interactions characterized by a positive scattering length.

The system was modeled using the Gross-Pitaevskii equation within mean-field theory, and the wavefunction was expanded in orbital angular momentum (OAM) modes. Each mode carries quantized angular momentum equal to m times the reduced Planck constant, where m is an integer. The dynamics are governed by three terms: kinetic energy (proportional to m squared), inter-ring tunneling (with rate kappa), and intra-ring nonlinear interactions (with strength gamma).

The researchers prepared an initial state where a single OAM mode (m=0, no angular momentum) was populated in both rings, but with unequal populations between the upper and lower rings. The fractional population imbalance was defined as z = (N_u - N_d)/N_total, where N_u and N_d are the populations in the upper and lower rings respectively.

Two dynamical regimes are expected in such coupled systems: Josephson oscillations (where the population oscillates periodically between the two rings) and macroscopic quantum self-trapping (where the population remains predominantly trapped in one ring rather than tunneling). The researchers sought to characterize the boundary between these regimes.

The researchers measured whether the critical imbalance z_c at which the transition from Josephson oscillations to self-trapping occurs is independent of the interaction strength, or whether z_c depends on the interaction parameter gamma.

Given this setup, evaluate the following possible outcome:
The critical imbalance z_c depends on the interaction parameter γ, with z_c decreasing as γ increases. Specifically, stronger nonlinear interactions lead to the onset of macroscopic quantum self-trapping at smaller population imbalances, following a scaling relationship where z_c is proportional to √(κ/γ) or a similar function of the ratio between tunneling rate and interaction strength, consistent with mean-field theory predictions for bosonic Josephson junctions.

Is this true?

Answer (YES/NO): YES